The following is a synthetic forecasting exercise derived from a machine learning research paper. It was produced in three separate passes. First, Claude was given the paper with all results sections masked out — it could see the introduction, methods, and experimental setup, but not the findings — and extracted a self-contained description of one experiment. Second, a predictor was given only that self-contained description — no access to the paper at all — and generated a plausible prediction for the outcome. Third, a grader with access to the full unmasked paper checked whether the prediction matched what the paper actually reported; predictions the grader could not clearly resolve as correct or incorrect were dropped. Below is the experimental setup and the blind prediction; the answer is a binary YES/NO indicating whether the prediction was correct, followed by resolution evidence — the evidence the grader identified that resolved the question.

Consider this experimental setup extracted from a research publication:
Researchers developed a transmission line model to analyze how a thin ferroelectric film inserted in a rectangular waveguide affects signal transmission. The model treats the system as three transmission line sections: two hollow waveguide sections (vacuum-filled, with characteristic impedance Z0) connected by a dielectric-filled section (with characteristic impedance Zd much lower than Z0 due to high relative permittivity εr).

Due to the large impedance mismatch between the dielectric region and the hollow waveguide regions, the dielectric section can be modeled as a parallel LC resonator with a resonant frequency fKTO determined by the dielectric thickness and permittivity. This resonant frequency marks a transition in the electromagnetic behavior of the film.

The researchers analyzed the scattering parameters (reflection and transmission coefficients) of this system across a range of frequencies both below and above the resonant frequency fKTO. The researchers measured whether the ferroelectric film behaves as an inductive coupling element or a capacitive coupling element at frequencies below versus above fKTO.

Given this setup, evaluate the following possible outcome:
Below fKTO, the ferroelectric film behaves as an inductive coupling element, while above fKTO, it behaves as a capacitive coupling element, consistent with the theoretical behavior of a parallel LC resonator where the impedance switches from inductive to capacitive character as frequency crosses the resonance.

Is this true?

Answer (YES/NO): YES